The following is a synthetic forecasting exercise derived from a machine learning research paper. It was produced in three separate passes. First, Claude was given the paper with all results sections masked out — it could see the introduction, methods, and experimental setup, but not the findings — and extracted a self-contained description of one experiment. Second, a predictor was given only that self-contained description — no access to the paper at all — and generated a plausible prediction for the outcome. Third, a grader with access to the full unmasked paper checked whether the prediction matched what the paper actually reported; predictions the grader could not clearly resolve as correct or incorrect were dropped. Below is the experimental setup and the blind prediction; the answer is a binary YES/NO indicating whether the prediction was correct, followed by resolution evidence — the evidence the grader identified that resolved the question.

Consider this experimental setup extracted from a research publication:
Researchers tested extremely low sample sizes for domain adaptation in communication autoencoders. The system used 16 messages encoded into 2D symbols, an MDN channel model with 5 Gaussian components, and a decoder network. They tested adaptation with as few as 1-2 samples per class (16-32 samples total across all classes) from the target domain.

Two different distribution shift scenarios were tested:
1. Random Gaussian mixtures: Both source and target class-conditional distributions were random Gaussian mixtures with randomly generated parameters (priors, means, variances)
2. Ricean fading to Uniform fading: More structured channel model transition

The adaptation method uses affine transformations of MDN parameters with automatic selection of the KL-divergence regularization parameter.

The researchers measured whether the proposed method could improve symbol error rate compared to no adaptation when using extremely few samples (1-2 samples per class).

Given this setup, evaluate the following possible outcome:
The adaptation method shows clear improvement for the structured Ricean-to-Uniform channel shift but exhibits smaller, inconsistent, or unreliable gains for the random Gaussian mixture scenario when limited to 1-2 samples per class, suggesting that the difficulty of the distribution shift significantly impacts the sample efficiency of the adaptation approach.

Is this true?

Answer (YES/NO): NO